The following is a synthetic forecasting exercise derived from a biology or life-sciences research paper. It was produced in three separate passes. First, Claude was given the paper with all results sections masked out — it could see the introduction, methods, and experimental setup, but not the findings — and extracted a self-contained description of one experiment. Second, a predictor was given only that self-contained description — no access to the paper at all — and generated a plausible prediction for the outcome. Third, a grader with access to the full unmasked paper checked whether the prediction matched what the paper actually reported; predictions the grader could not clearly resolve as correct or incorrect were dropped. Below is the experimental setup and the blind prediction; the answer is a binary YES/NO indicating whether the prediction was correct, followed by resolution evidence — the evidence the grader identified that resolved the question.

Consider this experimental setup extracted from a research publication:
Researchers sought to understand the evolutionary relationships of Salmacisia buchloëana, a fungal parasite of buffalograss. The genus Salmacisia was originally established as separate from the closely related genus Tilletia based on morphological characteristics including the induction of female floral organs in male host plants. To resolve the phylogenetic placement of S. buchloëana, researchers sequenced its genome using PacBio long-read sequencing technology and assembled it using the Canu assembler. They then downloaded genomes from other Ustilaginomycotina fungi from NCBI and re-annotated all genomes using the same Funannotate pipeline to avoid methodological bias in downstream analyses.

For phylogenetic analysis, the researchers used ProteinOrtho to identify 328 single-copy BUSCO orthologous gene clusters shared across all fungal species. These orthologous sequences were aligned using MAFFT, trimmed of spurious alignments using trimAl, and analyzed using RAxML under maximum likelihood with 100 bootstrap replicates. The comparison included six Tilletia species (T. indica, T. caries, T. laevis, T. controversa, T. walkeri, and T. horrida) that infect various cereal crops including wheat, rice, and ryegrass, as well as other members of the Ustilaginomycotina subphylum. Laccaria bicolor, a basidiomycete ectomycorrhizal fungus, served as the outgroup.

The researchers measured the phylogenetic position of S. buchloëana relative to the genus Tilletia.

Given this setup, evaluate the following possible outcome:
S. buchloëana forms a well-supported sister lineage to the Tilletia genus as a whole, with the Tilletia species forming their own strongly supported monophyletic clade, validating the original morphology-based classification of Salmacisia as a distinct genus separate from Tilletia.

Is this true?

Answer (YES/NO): NO